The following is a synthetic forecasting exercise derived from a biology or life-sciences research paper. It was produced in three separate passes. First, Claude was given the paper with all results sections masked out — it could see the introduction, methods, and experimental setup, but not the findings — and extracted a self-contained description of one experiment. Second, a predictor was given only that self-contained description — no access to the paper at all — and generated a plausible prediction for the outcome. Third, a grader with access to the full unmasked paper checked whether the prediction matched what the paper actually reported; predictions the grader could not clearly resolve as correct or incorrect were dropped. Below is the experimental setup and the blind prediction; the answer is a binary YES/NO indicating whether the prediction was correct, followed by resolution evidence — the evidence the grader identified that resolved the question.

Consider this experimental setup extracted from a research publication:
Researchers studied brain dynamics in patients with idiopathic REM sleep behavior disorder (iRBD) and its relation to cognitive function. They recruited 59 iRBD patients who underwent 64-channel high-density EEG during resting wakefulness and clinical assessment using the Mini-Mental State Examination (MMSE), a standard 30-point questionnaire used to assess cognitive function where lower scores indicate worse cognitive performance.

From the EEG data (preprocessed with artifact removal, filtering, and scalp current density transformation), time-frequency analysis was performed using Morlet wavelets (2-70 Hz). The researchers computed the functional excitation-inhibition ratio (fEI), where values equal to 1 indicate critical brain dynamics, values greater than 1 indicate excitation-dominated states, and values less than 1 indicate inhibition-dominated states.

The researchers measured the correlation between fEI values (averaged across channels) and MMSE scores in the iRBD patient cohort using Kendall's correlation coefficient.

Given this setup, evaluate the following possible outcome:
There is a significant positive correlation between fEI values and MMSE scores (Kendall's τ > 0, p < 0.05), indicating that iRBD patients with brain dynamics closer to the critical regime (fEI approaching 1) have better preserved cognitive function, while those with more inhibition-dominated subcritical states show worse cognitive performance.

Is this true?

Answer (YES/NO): NO